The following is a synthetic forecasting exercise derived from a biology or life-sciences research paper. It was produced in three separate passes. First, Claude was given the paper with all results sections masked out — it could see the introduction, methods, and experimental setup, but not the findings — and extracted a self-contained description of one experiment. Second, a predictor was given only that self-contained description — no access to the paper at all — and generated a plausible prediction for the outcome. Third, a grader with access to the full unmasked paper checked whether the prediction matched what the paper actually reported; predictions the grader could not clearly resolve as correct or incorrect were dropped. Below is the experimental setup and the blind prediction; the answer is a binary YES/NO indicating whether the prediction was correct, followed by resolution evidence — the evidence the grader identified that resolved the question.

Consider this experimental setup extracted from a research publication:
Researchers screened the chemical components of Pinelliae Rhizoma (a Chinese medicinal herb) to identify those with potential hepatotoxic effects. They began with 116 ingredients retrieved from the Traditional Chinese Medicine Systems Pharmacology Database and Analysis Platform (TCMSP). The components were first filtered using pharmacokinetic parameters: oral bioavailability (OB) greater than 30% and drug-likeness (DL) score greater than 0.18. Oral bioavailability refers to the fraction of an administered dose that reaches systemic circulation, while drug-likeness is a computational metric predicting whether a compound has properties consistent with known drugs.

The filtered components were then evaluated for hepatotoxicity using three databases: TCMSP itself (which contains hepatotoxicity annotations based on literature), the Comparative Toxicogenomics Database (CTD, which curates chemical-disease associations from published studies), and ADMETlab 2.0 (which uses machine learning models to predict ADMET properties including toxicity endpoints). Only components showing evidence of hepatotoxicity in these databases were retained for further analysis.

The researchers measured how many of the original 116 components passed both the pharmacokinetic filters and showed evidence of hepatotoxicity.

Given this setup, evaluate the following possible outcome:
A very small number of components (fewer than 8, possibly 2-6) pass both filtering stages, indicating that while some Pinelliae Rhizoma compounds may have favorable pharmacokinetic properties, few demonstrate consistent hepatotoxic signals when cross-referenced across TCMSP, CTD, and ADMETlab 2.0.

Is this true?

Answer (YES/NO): NO